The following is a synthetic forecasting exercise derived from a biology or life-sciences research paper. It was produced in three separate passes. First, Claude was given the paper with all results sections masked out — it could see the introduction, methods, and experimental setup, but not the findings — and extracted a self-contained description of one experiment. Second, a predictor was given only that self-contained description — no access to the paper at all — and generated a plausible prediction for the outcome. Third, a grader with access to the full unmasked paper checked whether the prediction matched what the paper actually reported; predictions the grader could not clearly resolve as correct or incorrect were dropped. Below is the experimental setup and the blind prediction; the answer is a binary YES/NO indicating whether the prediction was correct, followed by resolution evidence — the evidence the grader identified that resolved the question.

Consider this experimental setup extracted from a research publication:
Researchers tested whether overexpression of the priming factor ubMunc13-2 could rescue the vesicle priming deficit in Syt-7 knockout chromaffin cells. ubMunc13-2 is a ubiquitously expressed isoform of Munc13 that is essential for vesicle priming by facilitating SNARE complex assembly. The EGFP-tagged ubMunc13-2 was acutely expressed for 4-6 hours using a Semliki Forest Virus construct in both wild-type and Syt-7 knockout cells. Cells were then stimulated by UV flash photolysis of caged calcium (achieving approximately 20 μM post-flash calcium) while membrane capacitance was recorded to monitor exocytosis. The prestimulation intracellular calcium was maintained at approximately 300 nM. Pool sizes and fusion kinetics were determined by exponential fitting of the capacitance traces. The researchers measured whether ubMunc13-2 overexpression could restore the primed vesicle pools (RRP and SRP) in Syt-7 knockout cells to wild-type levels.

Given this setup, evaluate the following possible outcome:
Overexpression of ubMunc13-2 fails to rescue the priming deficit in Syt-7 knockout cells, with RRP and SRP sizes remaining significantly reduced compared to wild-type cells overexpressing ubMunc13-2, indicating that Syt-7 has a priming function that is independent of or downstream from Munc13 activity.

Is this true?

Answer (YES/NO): NO